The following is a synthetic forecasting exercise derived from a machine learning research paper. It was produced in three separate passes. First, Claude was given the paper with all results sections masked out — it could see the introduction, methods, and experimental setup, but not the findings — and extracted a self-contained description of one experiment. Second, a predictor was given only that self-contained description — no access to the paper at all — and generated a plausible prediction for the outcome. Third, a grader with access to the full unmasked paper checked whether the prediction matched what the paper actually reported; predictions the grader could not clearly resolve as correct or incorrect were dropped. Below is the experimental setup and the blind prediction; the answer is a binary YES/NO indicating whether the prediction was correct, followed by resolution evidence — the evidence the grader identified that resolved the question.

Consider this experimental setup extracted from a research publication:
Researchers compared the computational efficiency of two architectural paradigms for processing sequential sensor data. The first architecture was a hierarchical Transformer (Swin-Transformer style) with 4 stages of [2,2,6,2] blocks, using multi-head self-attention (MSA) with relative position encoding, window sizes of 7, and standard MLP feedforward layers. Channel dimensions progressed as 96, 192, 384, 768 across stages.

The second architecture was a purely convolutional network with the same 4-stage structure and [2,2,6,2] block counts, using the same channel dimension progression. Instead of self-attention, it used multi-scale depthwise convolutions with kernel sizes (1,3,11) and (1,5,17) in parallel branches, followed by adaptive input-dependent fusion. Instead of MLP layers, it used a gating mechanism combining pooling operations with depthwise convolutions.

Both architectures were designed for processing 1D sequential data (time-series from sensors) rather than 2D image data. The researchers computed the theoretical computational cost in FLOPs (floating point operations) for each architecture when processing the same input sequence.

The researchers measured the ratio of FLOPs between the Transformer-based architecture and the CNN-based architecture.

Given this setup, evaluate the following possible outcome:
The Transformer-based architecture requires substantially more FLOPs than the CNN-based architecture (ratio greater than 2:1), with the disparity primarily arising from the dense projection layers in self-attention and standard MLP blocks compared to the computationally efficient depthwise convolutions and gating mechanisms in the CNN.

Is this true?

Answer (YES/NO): YES